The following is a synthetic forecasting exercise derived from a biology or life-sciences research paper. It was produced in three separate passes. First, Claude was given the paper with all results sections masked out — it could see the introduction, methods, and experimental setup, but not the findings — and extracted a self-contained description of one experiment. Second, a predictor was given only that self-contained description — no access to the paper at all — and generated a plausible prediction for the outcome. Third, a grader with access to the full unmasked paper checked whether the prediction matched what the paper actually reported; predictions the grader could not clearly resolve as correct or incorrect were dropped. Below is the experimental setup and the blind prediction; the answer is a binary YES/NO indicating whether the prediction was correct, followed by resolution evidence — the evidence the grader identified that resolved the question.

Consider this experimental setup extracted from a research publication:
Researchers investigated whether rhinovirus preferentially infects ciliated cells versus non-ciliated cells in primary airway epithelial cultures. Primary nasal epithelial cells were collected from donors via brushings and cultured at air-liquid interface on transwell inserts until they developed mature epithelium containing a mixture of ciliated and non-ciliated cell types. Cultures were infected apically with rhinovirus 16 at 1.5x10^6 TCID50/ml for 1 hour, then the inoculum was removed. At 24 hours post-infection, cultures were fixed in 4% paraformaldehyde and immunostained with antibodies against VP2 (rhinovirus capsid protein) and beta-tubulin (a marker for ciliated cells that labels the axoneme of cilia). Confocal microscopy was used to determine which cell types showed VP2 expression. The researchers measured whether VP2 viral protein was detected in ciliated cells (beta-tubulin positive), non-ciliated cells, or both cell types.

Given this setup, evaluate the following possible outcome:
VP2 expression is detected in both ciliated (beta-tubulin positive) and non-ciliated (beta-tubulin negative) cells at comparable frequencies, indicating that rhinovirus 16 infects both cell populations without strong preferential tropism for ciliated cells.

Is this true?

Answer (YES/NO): NO